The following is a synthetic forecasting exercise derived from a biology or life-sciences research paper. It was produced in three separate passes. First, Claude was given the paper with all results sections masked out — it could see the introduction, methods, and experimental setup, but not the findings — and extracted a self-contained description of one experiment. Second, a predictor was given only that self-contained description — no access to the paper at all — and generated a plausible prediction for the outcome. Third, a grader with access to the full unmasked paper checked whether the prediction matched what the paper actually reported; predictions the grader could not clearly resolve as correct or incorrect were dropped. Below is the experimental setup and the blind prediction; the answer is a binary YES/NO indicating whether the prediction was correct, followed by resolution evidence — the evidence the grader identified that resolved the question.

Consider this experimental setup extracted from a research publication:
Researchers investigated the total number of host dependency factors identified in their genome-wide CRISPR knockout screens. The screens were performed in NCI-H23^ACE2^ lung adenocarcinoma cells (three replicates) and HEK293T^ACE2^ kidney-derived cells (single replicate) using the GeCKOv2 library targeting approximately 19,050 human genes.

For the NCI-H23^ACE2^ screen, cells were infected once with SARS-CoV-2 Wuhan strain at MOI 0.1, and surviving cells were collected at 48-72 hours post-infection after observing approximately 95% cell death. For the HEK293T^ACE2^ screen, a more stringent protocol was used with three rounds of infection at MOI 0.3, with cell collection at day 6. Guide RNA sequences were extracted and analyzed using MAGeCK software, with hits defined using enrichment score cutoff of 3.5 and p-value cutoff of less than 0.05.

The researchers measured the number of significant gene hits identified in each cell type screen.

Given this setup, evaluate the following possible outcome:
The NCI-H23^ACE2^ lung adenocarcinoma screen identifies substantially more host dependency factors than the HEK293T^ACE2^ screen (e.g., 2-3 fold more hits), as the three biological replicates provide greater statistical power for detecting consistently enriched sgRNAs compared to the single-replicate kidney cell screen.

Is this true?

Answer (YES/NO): NO